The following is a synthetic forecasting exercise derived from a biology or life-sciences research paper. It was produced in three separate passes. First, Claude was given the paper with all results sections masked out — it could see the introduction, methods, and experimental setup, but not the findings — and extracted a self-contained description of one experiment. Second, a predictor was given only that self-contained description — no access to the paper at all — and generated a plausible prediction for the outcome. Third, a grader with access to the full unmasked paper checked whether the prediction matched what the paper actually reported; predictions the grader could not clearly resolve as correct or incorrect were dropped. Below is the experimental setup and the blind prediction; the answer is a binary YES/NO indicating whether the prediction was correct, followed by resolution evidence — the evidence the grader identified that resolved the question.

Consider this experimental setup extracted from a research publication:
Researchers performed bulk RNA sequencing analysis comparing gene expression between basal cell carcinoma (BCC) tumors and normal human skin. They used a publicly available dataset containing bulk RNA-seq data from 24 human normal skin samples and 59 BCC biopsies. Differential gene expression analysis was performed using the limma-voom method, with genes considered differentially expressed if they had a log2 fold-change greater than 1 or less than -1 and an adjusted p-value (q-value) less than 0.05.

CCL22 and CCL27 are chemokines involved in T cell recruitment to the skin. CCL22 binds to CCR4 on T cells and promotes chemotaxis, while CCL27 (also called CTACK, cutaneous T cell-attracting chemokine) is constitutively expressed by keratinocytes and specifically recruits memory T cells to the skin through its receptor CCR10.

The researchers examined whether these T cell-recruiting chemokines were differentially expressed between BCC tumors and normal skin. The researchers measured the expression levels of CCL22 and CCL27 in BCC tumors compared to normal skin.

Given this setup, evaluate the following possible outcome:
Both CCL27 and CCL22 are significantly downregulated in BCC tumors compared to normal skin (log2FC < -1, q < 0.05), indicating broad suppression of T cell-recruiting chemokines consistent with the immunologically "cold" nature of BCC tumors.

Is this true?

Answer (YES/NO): YES